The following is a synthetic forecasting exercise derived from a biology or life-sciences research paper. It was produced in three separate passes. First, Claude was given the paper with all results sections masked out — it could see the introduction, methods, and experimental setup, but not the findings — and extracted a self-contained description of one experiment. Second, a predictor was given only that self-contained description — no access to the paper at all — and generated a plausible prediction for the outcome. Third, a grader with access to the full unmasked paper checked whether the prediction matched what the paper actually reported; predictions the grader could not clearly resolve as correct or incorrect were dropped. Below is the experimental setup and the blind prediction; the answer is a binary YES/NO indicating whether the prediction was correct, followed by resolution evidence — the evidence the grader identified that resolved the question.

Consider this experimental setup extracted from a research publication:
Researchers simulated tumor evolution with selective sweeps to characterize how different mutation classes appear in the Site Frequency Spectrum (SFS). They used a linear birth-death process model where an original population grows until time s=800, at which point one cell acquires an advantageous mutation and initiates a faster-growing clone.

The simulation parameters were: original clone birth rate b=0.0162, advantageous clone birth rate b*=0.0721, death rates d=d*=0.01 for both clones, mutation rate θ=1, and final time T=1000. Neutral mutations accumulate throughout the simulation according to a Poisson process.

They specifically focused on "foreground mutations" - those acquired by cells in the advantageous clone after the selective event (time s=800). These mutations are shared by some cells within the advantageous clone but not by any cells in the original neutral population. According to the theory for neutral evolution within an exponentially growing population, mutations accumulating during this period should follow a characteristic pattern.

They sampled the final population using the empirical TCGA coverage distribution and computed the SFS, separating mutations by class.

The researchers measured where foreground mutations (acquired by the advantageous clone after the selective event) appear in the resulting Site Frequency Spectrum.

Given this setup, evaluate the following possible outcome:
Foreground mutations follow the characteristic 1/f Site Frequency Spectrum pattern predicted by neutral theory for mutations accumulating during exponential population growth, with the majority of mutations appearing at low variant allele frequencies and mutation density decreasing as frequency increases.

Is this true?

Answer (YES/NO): YES